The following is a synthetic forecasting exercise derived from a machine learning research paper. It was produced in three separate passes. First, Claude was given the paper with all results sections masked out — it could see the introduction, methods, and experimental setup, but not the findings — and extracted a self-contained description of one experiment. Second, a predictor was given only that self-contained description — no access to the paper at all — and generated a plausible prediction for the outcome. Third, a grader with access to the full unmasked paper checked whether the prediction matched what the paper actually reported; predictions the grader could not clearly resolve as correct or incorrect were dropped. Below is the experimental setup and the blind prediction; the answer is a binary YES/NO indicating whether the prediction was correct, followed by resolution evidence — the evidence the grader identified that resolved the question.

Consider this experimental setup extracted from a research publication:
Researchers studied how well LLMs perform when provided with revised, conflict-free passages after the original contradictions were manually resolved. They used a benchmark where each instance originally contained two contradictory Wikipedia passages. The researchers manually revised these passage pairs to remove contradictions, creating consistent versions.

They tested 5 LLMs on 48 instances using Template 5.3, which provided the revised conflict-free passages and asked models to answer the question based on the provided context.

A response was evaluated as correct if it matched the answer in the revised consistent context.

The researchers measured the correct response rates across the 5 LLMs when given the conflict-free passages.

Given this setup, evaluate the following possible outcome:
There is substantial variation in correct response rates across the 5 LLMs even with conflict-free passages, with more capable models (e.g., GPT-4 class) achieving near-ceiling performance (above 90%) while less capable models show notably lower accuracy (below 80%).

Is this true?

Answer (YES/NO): NO